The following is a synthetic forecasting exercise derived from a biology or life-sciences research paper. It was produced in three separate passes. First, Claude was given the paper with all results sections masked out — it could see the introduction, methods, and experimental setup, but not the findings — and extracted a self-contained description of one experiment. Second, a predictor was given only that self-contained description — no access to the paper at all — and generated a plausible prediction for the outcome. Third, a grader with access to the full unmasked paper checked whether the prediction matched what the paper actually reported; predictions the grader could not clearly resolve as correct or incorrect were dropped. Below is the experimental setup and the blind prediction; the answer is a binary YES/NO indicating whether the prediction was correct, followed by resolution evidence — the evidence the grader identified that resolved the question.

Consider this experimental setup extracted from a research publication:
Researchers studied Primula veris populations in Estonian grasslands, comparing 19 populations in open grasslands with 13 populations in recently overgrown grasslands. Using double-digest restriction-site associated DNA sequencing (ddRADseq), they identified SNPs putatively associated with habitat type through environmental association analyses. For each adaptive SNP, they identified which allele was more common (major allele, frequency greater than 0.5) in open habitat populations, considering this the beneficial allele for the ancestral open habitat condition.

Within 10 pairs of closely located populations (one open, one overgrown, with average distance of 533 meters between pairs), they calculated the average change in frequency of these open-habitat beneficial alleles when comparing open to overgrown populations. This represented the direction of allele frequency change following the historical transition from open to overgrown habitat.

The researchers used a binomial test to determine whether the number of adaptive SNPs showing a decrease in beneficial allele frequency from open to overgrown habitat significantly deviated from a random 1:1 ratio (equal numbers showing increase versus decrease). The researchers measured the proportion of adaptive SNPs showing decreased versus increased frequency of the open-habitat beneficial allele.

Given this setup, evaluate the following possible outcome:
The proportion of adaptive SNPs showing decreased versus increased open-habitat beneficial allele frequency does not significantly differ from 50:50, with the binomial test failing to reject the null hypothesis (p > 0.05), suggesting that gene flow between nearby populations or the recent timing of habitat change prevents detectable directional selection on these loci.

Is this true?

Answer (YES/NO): NO